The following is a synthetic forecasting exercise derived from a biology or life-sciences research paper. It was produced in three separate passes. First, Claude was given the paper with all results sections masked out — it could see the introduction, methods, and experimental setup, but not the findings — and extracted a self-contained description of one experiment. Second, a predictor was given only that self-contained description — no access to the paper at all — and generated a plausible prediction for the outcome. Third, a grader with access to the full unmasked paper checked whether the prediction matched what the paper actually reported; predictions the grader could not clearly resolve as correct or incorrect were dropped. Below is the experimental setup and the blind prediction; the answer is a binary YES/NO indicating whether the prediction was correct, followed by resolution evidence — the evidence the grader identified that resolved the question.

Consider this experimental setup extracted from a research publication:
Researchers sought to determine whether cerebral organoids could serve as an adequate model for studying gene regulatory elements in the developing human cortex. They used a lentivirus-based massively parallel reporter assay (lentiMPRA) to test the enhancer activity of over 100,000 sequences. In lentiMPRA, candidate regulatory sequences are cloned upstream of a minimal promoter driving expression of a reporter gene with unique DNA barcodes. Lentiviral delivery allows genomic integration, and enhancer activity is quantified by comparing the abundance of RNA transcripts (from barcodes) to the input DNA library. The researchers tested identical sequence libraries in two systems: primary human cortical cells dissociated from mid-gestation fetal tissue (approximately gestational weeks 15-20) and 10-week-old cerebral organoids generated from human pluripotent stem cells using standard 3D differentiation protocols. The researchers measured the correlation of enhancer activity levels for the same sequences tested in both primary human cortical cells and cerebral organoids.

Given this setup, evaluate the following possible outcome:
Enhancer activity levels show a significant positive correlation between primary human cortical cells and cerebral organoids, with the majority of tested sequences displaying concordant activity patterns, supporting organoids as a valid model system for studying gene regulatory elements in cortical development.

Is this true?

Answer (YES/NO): YES